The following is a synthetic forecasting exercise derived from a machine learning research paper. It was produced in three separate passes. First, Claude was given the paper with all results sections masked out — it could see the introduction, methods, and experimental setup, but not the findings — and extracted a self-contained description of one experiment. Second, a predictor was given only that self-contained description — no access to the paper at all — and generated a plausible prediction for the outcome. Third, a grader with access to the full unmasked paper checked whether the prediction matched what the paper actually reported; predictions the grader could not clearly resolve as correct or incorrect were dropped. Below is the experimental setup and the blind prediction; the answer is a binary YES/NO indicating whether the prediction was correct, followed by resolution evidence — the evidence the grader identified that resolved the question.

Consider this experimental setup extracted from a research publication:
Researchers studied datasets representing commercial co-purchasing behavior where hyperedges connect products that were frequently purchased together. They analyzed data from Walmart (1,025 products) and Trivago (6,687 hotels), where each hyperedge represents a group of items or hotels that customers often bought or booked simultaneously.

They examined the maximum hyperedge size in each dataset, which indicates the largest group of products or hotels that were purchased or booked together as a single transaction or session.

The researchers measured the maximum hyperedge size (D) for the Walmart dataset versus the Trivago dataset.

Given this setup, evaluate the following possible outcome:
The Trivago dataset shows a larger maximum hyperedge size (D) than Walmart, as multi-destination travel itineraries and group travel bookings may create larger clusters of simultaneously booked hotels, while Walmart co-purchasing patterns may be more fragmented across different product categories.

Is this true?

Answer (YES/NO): YES